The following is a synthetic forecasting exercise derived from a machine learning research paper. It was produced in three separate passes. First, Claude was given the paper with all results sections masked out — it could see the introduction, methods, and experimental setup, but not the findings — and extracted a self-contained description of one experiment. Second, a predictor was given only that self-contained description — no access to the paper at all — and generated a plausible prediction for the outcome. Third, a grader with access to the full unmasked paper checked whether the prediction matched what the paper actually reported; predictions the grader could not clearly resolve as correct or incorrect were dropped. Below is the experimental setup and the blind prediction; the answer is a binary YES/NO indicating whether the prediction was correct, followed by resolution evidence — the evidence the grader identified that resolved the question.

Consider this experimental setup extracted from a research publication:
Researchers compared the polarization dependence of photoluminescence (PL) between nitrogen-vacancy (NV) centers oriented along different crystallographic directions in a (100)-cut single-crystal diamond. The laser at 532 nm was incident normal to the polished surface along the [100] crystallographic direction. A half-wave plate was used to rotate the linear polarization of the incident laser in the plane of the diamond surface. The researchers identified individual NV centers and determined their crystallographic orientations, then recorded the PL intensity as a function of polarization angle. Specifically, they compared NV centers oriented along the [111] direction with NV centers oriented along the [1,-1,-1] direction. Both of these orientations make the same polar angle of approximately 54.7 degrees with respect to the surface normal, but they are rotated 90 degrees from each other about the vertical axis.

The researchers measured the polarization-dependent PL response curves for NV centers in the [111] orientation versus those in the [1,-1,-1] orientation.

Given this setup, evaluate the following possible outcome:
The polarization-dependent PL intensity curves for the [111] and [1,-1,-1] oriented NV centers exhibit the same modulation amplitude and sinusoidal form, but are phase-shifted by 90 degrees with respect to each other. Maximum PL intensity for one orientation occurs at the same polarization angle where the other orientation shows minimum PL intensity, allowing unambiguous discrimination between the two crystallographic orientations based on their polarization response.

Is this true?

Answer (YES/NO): YES